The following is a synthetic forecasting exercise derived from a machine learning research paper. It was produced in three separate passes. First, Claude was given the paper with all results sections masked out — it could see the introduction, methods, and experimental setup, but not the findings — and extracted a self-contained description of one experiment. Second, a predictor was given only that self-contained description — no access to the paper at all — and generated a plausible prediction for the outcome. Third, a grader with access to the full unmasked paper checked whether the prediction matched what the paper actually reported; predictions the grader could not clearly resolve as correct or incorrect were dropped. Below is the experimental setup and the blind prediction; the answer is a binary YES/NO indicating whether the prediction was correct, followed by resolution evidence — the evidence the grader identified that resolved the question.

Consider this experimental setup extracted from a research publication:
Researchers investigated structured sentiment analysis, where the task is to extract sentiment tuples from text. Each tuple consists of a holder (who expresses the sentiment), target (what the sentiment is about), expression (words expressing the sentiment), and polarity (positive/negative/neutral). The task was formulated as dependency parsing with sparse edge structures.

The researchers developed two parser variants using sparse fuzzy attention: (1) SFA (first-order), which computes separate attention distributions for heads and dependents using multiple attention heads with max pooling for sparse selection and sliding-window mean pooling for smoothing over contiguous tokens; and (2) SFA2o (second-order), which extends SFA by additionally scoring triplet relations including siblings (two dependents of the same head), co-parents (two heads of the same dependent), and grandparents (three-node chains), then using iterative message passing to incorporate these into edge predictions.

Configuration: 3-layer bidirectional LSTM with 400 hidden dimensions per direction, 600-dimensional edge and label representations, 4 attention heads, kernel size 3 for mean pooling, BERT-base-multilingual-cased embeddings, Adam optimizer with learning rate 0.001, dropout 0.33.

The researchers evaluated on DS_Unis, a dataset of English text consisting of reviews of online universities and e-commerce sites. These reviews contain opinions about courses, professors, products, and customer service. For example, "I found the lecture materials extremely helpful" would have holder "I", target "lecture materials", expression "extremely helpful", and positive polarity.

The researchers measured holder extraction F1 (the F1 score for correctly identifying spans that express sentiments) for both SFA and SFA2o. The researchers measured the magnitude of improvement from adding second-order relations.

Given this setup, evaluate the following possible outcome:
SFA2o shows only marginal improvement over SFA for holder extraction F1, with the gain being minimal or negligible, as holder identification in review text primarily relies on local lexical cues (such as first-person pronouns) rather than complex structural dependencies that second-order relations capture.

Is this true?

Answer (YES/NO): NO